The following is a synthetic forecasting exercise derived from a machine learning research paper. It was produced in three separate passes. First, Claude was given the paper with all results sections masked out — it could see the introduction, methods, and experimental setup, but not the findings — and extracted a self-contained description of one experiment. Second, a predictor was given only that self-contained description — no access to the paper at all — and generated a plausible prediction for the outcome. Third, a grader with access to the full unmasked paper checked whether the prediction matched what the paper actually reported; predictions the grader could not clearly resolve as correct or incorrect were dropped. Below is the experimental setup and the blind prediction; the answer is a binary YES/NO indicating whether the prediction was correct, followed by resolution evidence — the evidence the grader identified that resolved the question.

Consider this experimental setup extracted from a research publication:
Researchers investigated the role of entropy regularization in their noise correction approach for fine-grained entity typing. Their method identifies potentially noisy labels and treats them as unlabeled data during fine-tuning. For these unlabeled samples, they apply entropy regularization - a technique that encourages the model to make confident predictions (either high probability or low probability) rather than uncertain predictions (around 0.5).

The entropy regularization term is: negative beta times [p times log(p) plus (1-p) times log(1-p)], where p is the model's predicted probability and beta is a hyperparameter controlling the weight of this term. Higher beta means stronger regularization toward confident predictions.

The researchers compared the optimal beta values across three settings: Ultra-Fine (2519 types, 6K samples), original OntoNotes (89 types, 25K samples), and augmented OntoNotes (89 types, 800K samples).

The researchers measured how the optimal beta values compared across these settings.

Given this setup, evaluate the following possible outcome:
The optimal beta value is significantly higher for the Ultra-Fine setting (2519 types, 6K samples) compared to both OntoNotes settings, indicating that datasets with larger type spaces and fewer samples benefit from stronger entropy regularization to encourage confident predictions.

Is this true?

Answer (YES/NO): NO